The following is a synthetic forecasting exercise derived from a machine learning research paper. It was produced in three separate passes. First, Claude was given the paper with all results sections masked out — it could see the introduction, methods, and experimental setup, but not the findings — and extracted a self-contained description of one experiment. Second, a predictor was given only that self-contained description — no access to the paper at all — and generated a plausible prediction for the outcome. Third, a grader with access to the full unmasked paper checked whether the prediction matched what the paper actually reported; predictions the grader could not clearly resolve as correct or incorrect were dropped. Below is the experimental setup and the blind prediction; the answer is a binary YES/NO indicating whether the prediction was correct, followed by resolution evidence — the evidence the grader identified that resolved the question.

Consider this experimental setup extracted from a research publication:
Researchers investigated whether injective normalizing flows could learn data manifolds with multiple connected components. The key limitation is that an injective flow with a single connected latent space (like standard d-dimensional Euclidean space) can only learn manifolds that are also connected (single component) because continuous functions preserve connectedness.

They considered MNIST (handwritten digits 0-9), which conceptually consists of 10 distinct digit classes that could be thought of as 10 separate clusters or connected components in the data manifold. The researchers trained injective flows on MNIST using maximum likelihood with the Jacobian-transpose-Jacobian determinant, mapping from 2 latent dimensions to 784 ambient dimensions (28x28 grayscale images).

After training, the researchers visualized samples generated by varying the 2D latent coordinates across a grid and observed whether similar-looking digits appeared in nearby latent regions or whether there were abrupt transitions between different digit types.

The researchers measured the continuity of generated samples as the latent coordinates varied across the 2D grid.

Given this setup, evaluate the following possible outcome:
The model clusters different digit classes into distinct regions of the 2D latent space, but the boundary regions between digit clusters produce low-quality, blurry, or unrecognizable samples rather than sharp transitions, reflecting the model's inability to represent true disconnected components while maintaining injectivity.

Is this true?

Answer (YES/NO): NO